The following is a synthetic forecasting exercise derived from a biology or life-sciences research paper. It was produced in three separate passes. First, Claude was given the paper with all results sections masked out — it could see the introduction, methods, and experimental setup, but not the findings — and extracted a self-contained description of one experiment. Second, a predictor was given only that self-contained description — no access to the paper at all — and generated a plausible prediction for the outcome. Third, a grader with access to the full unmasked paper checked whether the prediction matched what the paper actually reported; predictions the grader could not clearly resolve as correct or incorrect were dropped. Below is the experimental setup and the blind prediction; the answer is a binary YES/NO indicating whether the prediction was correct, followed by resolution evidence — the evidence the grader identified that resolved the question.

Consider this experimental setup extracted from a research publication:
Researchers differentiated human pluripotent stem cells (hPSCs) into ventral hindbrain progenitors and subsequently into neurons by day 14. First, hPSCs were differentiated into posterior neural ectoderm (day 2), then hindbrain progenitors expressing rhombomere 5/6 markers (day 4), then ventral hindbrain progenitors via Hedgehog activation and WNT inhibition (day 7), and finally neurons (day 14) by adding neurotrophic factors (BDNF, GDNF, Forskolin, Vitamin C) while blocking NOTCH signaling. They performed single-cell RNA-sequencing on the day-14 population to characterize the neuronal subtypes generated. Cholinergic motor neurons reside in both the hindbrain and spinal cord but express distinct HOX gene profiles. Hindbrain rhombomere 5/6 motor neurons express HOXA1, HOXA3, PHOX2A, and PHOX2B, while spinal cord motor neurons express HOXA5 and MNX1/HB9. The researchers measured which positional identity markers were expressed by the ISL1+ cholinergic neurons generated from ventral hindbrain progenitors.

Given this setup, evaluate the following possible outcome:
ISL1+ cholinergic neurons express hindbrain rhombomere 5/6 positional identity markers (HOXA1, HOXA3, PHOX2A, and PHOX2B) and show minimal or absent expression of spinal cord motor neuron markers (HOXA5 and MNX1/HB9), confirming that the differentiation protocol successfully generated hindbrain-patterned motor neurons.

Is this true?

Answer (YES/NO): YES